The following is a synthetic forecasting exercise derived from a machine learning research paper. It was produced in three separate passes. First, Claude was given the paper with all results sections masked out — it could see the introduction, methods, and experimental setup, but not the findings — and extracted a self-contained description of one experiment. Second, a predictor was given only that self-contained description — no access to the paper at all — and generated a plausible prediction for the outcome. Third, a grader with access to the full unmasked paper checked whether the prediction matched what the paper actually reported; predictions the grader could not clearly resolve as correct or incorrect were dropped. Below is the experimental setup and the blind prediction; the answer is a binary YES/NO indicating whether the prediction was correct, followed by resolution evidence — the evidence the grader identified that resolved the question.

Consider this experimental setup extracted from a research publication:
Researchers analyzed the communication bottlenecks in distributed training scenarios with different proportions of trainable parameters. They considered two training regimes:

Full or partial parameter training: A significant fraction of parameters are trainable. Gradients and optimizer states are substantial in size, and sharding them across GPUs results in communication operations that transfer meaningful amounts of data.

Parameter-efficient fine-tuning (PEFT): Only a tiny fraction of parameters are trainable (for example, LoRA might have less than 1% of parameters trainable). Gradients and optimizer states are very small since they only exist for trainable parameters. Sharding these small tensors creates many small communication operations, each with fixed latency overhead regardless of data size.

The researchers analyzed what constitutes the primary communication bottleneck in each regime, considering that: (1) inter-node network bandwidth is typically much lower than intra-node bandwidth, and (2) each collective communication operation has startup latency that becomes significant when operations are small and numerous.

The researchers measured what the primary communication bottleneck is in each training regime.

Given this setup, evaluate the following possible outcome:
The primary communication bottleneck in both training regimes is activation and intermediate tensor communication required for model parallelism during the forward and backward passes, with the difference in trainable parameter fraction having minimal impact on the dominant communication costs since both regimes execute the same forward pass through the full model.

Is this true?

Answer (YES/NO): NO